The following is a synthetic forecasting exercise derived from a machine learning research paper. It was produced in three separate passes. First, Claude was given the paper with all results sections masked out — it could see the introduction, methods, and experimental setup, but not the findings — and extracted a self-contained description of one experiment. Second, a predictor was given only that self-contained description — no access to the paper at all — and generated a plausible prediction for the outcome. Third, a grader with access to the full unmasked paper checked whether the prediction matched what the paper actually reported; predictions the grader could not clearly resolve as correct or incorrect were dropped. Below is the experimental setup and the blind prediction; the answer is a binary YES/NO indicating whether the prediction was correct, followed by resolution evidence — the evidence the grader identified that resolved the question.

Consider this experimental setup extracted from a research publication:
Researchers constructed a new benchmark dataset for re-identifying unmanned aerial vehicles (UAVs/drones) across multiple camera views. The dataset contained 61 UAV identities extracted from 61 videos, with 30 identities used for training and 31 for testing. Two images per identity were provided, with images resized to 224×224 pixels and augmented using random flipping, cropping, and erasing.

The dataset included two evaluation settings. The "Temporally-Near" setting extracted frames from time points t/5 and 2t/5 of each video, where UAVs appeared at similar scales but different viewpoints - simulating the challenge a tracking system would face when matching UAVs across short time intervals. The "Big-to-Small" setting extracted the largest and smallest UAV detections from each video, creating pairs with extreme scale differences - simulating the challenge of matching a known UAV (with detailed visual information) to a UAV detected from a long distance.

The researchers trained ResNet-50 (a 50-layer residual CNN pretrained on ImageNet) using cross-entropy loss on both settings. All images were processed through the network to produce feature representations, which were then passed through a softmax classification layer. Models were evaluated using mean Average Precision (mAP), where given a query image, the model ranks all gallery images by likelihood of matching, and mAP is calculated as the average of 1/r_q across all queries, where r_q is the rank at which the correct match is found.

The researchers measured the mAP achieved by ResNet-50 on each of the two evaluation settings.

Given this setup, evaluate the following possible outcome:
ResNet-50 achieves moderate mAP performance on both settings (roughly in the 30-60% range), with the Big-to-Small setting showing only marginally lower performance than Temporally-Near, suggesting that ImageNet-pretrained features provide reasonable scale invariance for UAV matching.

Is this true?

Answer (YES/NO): NO